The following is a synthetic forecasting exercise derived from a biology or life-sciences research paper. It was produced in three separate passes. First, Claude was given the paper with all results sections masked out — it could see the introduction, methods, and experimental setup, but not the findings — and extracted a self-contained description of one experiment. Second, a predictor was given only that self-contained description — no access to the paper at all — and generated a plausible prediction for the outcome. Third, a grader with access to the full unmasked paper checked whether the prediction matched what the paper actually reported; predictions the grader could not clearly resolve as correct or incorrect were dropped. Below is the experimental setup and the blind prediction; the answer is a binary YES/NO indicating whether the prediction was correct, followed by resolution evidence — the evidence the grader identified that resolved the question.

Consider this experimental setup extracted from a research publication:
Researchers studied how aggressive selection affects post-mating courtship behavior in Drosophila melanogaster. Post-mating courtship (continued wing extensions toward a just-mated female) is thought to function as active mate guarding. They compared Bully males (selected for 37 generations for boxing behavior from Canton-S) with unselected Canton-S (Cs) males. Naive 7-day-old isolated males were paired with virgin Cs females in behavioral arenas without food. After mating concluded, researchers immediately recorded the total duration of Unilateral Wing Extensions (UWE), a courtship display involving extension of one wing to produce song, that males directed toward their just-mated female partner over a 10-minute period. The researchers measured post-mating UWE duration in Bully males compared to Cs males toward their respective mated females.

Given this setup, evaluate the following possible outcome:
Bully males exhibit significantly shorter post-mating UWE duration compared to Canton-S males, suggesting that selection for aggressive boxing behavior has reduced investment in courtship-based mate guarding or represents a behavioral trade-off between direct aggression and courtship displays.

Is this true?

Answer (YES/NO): NO